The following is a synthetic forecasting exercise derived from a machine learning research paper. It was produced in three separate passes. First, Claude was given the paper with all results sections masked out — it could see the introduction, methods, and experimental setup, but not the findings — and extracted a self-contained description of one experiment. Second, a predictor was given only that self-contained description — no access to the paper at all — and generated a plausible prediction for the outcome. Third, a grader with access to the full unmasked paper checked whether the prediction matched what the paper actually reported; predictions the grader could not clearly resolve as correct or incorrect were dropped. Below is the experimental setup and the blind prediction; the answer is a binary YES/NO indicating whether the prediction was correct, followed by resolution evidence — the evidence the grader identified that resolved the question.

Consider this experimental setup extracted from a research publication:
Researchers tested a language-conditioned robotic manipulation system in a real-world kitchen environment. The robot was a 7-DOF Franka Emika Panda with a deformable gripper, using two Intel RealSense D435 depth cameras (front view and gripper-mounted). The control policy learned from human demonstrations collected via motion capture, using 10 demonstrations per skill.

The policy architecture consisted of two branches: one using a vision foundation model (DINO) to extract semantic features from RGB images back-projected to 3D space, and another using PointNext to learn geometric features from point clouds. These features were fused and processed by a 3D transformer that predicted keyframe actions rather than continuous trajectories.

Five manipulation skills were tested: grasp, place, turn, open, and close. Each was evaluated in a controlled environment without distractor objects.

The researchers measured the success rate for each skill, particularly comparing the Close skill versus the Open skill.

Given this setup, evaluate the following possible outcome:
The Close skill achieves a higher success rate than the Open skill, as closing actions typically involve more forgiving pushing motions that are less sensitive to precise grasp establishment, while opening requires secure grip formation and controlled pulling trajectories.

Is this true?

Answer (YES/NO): YES